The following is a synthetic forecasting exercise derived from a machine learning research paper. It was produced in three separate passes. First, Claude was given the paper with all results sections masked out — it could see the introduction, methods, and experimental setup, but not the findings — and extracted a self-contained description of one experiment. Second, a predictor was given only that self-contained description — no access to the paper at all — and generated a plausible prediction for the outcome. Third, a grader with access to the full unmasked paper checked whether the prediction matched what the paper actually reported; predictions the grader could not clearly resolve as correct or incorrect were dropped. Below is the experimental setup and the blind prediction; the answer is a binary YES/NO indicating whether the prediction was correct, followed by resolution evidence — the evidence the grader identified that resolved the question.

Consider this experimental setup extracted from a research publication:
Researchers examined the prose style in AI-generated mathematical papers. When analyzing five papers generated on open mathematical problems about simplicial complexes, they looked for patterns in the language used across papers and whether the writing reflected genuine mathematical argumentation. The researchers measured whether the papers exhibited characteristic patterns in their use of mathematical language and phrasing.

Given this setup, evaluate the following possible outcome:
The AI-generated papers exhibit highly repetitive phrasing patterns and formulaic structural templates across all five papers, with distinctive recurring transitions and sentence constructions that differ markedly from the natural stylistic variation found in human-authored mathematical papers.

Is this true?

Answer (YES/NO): YES